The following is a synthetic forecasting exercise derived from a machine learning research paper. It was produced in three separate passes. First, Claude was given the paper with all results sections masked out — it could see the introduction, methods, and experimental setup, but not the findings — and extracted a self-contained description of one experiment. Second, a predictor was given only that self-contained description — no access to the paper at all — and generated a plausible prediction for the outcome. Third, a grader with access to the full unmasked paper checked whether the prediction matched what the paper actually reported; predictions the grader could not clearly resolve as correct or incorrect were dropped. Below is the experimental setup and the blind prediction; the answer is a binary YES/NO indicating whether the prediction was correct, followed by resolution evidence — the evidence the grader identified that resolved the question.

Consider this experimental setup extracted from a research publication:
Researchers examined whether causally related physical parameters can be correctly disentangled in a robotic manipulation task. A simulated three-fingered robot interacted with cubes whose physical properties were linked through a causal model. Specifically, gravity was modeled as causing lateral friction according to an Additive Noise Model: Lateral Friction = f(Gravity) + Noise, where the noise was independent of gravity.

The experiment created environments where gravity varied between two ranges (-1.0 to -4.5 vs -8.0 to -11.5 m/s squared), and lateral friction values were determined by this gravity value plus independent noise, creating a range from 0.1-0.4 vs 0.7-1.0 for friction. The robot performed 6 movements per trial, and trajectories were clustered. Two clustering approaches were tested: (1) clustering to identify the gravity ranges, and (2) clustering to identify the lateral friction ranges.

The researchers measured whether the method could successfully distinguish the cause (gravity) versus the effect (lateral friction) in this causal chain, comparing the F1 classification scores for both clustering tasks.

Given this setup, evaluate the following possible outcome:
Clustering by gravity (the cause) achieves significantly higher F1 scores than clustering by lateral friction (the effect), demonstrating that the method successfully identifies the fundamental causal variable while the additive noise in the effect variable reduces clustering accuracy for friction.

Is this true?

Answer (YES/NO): NO